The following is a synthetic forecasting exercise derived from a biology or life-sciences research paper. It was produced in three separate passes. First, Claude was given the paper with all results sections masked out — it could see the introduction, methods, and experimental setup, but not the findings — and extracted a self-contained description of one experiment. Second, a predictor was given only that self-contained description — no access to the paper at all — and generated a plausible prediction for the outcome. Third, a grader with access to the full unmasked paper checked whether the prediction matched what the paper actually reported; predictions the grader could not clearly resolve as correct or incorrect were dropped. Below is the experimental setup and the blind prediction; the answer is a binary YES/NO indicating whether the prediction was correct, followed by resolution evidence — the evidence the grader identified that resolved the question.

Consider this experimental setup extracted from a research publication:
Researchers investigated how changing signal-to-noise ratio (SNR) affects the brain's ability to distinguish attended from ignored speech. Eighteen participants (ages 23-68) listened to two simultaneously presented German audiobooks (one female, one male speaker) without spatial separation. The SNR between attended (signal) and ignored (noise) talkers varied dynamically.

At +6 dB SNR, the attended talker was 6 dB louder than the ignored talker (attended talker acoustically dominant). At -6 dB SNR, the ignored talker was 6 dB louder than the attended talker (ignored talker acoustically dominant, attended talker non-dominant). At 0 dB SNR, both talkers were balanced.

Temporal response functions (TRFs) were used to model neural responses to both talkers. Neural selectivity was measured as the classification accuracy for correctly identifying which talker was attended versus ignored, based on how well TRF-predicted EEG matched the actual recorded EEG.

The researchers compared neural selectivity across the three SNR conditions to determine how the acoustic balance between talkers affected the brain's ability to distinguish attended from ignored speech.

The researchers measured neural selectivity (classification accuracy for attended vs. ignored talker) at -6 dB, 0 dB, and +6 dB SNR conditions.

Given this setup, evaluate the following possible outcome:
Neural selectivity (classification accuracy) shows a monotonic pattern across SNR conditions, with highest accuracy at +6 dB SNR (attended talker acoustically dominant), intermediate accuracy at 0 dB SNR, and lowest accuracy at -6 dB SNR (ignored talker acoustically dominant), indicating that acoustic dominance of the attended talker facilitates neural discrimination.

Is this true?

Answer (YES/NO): NO